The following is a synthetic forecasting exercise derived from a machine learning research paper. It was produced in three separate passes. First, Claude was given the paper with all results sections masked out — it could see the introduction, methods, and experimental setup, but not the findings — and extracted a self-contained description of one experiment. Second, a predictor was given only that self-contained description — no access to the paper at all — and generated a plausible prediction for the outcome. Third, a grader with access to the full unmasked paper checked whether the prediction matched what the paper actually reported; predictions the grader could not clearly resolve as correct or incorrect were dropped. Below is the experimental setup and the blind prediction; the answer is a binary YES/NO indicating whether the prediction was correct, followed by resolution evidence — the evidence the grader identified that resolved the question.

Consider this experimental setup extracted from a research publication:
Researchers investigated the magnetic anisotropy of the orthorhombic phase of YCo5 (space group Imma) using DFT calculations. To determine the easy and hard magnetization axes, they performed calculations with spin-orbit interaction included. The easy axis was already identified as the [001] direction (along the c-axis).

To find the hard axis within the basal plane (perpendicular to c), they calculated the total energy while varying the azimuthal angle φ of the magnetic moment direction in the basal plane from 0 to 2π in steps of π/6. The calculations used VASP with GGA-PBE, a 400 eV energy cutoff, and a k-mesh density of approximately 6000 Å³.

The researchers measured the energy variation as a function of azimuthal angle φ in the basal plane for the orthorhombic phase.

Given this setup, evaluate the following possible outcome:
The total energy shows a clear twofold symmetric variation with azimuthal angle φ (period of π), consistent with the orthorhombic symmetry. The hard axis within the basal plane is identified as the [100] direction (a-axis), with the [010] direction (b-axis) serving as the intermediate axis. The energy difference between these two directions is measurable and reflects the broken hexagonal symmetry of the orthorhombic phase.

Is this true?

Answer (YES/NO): NO